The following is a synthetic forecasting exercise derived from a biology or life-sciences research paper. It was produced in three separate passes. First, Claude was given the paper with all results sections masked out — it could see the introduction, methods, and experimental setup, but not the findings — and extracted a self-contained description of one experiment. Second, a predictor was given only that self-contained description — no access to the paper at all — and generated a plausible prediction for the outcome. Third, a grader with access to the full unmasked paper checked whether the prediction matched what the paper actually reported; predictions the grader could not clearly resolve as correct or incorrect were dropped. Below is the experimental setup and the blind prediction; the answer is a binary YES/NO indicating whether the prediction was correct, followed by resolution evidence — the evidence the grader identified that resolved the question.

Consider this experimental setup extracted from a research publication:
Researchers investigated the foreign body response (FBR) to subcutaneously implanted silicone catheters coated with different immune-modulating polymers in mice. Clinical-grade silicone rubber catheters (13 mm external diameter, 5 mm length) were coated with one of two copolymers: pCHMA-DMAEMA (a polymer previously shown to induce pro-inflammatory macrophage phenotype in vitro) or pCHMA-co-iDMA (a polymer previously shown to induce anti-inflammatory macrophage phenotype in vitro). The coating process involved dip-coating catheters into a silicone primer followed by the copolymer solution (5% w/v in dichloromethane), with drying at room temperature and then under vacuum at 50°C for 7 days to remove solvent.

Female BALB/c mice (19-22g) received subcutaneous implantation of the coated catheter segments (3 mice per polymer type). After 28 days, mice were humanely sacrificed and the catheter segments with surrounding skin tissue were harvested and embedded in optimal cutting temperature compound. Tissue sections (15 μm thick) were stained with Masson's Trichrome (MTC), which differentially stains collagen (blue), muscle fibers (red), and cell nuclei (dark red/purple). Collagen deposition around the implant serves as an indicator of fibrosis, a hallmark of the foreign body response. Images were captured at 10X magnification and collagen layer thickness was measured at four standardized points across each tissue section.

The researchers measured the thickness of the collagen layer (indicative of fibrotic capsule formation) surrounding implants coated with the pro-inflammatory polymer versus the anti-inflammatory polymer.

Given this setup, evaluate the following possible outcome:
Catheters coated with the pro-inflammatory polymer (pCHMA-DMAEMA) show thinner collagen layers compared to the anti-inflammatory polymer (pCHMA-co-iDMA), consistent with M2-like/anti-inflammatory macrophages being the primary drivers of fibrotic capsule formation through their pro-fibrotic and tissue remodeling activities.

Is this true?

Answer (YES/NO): YES